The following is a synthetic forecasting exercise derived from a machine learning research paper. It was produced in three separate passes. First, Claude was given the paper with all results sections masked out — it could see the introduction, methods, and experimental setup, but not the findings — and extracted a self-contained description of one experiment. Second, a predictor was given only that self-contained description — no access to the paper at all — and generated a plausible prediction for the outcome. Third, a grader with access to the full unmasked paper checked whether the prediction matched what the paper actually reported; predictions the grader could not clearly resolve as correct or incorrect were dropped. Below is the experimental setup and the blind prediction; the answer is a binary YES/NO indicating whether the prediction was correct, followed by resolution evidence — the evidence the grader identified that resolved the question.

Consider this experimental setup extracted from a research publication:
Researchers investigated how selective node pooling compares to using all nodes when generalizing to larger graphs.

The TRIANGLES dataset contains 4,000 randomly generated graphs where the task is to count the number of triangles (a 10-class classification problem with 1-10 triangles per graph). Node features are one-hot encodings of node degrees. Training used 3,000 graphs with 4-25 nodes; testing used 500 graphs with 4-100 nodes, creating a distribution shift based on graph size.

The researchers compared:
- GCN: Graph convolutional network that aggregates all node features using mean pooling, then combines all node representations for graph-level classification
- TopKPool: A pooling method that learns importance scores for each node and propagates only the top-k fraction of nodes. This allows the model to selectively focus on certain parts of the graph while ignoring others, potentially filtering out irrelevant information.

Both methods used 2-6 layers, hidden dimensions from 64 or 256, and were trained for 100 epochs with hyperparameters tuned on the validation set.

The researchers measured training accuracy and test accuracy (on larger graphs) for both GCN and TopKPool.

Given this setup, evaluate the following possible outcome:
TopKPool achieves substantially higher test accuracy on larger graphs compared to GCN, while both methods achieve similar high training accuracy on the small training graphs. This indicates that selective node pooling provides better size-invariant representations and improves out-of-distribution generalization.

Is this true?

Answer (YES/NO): NO